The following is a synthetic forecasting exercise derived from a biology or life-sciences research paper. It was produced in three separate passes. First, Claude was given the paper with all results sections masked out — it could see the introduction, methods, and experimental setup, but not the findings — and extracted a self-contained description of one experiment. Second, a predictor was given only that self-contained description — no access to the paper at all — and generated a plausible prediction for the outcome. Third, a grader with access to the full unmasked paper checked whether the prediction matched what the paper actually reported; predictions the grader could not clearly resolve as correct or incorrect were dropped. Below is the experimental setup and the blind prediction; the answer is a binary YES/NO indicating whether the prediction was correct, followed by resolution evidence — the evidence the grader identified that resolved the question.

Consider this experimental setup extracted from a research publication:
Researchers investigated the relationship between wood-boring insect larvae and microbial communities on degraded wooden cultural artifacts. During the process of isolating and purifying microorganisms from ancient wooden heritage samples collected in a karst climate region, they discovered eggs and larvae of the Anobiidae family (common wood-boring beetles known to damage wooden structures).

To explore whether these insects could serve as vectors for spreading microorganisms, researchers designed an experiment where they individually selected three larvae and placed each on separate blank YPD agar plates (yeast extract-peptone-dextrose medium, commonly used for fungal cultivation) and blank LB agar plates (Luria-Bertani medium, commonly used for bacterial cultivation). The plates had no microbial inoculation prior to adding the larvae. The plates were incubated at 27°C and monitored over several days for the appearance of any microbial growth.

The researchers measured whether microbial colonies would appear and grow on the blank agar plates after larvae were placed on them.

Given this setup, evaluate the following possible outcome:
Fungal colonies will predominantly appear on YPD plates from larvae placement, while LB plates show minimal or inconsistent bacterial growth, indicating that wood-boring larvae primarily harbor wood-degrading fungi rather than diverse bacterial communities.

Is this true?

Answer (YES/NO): NO